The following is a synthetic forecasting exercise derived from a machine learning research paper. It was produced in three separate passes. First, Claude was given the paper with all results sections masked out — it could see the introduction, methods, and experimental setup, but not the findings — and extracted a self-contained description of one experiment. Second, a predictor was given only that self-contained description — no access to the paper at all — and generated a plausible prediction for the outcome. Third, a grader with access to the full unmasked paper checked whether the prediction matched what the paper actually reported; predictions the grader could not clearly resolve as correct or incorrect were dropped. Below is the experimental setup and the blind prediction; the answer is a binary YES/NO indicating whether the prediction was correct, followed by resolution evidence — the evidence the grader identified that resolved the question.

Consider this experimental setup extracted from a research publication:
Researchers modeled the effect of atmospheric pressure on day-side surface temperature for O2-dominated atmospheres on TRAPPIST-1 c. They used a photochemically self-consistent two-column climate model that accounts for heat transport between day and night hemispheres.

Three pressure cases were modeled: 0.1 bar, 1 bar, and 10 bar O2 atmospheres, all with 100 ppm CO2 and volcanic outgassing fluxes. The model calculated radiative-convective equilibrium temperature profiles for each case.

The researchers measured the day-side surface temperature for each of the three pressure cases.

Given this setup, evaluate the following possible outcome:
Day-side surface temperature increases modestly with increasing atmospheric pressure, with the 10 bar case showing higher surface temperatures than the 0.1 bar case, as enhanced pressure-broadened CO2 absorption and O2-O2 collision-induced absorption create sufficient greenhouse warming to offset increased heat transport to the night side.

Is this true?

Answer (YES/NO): YES